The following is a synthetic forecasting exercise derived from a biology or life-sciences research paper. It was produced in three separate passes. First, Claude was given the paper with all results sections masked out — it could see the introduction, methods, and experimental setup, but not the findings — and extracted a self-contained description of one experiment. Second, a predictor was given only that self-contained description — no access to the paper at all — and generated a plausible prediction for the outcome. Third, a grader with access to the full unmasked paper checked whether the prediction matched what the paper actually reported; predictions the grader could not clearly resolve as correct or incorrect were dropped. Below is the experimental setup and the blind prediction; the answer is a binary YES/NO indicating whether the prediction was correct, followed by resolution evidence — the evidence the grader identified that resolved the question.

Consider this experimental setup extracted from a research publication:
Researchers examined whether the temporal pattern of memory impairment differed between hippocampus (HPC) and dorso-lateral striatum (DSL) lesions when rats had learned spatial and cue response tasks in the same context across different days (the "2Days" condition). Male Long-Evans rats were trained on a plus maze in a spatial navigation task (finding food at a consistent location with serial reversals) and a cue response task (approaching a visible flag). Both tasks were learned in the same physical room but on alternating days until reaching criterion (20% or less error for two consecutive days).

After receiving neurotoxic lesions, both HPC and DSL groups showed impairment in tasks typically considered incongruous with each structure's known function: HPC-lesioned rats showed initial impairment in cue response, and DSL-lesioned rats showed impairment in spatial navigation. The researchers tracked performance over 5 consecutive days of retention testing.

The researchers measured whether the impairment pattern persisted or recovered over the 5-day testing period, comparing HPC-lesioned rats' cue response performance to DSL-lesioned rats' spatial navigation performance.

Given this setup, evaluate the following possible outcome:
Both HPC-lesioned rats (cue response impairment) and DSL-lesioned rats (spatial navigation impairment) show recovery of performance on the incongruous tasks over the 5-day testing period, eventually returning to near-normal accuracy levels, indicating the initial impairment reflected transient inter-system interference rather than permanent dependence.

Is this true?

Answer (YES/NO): NO